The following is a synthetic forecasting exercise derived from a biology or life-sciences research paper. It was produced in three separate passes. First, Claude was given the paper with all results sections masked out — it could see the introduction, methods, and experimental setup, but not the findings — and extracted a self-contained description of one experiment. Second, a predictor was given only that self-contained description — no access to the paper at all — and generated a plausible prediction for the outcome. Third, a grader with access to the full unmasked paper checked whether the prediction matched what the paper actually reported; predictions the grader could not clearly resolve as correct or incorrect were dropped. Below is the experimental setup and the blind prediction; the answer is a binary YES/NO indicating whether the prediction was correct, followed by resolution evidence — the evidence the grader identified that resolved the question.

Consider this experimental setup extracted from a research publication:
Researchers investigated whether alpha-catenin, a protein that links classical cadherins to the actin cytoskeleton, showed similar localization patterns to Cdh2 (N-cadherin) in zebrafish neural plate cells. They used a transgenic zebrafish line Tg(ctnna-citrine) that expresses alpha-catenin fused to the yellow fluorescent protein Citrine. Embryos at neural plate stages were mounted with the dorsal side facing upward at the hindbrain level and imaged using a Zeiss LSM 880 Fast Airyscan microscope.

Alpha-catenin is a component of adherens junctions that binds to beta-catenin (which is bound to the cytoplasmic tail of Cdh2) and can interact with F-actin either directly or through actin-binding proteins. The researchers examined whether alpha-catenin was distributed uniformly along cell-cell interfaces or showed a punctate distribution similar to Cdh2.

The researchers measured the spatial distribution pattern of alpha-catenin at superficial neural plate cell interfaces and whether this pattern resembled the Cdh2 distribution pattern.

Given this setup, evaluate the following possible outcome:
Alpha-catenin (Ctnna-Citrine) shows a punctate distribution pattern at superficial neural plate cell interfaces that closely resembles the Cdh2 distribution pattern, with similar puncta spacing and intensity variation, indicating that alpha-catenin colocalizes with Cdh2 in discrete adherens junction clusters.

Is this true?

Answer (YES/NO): NO